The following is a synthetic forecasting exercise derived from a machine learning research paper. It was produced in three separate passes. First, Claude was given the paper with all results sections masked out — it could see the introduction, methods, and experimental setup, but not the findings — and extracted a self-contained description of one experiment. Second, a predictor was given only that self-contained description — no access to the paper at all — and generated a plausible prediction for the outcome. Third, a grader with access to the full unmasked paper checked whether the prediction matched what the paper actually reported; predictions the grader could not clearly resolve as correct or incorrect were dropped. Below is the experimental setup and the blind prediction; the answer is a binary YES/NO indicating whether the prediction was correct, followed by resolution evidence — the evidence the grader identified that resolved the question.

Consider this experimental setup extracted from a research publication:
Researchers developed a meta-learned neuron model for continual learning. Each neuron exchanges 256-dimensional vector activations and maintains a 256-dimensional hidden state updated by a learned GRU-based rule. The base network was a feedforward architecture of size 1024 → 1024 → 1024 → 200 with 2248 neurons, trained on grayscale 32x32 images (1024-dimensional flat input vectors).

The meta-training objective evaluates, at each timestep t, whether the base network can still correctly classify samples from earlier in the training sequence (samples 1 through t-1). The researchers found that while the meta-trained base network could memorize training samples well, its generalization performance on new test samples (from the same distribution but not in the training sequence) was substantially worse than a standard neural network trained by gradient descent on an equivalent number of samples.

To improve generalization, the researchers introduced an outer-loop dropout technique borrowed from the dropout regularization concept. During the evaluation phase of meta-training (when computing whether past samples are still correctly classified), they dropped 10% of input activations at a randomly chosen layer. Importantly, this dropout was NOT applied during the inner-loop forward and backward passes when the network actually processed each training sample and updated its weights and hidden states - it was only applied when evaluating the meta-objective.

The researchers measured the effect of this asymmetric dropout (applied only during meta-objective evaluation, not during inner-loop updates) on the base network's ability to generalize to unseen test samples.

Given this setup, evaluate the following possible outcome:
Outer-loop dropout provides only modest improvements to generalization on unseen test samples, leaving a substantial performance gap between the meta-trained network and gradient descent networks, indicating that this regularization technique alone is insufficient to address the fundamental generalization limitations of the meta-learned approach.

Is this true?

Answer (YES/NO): NO